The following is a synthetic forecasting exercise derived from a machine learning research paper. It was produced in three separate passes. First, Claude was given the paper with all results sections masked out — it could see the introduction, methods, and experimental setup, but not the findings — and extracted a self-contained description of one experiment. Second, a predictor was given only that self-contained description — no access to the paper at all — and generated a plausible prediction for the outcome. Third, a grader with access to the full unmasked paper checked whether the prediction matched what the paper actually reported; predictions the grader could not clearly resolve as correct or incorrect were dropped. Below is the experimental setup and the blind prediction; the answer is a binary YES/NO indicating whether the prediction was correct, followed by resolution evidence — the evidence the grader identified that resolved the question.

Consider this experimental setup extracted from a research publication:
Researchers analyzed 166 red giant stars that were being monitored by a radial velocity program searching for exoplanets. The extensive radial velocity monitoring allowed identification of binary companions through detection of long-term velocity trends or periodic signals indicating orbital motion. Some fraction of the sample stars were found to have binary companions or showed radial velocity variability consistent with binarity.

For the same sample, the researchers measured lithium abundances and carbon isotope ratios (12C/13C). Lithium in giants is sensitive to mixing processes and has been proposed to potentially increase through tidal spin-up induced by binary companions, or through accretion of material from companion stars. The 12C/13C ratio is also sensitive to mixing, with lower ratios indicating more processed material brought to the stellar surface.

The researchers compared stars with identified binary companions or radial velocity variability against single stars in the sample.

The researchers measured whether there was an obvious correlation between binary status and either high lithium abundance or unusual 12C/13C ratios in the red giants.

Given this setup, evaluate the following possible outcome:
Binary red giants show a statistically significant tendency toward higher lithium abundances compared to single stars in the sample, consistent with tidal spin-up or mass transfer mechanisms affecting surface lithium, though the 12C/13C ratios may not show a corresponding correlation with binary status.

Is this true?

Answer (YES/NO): NO